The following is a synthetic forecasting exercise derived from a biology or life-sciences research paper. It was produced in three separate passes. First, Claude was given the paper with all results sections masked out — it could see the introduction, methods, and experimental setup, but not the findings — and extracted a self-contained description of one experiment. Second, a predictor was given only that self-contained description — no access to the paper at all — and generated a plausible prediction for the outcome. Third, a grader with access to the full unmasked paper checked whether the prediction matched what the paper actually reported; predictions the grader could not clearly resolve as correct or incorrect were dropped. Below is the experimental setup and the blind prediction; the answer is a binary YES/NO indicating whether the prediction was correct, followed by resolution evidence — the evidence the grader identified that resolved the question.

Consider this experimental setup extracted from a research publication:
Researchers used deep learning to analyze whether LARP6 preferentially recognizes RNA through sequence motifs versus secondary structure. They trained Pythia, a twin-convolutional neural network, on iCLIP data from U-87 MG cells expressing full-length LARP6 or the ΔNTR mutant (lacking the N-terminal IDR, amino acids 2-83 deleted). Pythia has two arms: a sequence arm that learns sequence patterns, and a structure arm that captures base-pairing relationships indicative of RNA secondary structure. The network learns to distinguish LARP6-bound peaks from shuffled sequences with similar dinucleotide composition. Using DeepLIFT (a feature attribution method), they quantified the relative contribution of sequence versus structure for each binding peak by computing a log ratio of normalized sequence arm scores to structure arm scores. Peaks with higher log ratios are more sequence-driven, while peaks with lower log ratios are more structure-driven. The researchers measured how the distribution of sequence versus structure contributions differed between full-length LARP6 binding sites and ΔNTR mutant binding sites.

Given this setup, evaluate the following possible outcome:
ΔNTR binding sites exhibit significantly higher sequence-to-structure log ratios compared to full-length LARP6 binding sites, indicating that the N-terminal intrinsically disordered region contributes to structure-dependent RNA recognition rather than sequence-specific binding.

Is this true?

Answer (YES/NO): YES